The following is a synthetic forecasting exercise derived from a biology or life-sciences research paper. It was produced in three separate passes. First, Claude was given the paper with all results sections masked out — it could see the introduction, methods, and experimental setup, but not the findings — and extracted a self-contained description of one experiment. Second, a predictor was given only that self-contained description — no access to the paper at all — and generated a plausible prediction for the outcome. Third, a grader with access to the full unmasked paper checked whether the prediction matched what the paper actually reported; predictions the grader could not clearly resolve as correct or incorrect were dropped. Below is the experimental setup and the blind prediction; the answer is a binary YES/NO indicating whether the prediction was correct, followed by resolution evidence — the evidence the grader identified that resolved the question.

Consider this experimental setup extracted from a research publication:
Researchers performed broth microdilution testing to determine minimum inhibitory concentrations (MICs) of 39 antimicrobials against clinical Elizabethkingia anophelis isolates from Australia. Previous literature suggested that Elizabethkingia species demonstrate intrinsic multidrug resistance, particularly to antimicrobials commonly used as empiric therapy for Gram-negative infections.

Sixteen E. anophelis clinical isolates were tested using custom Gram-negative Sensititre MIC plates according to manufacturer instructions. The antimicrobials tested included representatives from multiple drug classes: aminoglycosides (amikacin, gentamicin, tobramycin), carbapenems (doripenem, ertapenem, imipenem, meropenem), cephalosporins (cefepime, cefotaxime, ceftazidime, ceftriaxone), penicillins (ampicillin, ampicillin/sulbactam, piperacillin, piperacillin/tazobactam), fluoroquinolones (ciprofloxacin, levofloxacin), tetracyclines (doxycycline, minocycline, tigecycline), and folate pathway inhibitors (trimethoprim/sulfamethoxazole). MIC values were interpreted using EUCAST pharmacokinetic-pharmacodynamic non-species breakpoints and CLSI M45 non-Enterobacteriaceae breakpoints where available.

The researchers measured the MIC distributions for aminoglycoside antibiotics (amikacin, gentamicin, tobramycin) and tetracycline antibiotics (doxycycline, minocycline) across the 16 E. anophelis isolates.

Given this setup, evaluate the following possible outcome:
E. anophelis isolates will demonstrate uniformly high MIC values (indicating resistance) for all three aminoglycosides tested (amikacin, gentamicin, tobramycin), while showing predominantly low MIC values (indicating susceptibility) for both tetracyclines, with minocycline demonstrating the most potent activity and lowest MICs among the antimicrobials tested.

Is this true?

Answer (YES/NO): NO